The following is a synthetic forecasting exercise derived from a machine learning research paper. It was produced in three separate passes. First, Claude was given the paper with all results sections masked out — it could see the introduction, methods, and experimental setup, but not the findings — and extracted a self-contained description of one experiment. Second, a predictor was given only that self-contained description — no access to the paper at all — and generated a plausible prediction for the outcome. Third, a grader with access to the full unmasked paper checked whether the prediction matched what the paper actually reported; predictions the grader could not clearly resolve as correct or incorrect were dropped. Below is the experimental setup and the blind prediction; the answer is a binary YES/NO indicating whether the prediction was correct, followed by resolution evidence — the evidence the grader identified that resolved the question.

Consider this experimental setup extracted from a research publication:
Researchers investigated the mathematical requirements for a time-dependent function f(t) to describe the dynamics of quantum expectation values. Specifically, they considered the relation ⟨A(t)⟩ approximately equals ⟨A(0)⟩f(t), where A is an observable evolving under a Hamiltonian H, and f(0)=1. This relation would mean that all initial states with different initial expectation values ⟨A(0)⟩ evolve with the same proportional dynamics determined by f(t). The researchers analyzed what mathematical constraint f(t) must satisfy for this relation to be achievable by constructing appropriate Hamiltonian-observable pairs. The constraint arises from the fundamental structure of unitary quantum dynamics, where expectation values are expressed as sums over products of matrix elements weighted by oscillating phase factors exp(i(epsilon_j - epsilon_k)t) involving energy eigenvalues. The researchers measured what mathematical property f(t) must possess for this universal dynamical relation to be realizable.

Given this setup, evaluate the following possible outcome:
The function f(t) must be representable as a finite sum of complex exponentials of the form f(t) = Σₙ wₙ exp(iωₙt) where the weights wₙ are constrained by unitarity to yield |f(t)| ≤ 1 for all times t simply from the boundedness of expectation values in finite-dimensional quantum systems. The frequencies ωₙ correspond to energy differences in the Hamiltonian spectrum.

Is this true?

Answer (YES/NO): NO